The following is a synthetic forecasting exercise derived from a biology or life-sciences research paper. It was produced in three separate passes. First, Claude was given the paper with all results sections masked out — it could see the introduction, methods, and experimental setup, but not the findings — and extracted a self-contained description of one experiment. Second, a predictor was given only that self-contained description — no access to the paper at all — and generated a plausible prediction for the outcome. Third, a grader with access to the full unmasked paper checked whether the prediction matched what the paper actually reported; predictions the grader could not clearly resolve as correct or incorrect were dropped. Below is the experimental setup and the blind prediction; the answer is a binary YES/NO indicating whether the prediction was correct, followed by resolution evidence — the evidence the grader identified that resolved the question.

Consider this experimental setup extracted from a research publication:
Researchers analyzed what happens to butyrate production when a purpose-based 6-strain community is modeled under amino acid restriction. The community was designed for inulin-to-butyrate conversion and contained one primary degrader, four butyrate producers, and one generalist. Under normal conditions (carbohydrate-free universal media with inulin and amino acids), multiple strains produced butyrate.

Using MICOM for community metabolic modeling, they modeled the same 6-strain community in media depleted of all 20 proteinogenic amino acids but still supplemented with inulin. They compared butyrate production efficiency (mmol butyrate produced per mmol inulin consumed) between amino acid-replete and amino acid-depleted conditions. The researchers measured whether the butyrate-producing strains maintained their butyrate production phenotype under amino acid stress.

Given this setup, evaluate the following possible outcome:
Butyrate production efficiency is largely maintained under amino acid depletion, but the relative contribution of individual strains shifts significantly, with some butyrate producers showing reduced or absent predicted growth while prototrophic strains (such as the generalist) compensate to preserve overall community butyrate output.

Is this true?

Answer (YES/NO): NO